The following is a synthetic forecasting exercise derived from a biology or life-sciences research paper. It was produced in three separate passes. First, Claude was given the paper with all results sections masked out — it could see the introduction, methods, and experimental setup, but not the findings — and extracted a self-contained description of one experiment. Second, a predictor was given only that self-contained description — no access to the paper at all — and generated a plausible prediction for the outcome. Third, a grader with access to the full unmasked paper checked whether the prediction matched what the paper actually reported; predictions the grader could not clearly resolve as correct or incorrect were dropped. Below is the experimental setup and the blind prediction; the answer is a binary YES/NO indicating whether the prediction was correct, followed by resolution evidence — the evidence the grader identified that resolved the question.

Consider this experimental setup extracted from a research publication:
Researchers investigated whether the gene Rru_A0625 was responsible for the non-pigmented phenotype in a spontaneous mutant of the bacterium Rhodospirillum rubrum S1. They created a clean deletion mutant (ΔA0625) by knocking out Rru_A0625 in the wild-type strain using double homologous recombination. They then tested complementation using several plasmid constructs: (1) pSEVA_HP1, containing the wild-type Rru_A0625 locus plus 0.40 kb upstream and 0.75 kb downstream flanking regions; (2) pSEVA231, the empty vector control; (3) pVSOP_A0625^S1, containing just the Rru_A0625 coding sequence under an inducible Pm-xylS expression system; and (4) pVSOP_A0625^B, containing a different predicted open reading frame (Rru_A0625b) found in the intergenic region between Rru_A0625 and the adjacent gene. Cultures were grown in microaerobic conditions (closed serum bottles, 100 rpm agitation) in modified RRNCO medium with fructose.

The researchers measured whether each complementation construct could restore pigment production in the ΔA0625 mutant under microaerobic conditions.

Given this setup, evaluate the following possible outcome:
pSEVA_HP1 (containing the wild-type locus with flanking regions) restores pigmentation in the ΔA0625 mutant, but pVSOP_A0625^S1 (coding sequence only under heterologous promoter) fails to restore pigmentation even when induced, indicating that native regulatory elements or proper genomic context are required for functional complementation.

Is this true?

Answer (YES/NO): NO